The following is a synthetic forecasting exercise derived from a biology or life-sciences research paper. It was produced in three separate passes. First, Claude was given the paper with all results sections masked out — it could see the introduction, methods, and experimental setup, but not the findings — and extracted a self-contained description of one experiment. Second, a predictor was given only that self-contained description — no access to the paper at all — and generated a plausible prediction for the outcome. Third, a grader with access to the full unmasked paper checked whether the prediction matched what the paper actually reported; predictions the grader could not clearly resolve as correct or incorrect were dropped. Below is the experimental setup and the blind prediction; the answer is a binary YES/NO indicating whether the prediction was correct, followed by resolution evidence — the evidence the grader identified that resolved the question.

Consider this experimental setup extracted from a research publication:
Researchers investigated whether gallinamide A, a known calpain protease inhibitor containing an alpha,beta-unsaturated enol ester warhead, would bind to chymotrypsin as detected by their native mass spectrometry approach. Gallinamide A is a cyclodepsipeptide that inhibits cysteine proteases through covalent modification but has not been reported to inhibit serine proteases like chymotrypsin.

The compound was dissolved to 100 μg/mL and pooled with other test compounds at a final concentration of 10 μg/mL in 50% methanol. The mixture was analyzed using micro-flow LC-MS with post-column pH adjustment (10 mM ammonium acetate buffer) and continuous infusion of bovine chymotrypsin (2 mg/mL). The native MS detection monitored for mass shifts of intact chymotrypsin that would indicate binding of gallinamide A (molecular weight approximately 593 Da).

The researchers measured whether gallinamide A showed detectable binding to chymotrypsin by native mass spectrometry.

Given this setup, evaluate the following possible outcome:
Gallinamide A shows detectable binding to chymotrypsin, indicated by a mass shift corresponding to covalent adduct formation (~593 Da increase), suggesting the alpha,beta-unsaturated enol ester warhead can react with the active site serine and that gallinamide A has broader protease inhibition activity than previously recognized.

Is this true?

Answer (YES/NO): NO